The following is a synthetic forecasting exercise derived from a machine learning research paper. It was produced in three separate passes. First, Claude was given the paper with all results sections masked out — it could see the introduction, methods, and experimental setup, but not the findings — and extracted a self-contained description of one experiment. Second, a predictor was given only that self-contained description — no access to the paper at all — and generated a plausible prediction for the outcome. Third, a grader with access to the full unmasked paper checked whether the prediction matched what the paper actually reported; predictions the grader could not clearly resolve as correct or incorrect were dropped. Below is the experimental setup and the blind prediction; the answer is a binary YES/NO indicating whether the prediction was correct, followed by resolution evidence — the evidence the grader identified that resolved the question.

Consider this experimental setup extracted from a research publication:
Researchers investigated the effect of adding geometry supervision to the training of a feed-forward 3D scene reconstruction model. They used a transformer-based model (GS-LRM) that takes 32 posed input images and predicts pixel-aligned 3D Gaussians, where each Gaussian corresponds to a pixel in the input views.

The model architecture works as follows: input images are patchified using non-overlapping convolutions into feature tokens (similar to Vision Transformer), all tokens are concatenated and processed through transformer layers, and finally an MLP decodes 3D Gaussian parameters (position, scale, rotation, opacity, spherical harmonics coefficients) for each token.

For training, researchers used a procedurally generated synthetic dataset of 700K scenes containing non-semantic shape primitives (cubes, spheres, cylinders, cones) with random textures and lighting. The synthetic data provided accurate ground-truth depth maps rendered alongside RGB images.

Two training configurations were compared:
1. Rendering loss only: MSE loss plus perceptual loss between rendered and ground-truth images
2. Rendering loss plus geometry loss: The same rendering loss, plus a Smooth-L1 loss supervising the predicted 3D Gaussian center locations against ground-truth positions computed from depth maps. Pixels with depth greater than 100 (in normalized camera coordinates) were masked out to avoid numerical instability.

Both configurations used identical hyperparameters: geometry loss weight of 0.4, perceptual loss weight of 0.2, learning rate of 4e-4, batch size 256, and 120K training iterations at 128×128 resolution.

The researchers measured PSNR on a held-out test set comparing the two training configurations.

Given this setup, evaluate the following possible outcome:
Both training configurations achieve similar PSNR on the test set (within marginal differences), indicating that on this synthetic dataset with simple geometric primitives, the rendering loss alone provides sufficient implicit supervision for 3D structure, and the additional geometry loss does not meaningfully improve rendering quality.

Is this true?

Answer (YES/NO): NO